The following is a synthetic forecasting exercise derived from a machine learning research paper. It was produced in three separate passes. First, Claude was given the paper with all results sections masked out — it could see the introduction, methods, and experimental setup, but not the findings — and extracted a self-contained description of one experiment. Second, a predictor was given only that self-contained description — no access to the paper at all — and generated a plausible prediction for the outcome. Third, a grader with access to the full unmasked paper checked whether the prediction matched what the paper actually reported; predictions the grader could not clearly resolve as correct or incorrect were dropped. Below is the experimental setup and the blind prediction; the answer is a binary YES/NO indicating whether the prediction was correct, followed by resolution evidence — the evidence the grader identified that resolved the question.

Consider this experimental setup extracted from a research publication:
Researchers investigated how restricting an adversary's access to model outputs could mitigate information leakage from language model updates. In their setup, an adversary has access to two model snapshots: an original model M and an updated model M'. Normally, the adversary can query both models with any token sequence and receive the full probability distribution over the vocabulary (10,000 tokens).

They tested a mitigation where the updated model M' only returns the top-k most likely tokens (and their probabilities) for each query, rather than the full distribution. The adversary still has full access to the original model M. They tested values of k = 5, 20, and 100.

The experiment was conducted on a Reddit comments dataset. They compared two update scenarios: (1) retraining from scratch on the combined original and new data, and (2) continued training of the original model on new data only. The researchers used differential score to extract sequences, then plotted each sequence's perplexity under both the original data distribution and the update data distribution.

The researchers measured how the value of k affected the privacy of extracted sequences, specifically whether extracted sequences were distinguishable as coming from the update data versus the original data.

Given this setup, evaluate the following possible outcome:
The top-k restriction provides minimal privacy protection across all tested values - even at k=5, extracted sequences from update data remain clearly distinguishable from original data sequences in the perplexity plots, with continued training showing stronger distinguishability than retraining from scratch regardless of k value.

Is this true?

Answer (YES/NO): NO